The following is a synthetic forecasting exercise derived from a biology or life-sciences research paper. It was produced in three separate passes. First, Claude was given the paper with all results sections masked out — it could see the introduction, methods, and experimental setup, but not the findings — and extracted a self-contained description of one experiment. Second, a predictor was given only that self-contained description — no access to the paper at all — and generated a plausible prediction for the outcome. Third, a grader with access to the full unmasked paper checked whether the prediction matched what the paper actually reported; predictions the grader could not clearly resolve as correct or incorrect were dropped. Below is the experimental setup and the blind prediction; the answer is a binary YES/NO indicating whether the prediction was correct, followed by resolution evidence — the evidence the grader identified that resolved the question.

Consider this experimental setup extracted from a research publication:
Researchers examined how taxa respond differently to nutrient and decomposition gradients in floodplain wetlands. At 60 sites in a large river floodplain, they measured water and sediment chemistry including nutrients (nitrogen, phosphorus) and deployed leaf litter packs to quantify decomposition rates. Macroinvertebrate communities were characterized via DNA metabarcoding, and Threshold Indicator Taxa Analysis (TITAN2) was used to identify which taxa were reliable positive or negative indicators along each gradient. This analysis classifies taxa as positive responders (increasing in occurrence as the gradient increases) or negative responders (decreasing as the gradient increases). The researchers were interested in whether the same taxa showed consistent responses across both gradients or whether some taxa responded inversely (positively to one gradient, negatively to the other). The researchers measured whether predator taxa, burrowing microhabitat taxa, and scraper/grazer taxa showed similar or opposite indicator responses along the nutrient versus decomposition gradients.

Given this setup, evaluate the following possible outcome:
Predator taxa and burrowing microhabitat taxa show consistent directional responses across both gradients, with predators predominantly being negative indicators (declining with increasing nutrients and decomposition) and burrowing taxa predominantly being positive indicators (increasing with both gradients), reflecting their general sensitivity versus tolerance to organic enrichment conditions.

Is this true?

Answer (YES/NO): NO